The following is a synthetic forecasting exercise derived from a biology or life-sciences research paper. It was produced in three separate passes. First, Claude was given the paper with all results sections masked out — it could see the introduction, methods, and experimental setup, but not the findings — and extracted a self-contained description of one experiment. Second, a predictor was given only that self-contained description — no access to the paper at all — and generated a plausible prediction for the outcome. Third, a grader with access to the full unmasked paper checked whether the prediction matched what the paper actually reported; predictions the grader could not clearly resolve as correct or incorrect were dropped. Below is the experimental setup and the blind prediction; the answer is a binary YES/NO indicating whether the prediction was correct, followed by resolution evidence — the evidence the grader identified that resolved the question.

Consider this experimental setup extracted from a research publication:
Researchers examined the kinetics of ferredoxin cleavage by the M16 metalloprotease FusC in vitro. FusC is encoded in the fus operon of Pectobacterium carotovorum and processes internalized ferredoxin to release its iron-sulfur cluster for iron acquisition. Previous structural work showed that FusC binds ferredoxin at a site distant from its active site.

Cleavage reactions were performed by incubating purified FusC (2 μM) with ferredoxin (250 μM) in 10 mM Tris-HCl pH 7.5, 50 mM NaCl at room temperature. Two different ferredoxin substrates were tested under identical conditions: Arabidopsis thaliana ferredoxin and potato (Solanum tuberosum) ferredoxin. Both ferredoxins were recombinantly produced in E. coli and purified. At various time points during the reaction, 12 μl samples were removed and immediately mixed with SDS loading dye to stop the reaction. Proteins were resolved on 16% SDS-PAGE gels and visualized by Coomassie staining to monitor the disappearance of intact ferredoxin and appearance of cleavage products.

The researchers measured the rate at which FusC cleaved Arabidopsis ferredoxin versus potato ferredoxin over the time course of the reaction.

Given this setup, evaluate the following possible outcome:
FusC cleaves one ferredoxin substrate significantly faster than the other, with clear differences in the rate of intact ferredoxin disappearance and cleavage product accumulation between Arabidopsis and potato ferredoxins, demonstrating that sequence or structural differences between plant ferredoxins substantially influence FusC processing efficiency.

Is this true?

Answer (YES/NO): YES